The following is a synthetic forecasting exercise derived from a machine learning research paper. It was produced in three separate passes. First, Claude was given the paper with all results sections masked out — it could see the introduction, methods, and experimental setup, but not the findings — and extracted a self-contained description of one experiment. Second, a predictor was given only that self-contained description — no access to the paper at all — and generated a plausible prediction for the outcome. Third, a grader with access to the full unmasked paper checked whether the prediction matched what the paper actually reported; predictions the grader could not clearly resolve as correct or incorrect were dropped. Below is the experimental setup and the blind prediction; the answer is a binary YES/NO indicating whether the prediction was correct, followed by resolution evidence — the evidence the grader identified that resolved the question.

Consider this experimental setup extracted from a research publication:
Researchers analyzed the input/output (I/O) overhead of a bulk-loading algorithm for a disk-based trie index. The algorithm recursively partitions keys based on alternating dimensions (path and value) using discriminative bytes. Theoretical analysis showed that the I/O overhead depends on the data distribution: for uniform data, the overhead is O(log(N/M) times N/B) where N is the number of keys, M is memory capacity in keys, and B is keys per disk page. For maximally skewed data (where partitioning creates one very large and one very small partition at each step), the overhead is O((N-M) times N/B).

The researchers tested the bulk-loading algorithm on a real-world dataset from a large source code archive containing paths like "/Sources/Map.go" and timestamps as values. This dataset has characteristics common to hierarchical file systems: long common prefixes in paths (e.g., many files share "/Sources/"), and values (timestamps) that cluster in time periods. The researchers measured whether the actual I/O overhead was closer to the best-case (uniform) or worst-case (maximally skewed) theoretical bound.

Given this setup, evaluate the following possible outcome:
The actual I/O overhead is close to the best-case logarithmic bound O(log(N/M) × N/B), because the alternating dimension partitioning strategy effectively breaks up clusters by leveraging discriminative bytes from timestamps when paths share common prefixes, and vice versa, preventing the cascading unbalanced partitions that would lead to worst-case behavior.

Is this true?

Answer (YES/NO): YES